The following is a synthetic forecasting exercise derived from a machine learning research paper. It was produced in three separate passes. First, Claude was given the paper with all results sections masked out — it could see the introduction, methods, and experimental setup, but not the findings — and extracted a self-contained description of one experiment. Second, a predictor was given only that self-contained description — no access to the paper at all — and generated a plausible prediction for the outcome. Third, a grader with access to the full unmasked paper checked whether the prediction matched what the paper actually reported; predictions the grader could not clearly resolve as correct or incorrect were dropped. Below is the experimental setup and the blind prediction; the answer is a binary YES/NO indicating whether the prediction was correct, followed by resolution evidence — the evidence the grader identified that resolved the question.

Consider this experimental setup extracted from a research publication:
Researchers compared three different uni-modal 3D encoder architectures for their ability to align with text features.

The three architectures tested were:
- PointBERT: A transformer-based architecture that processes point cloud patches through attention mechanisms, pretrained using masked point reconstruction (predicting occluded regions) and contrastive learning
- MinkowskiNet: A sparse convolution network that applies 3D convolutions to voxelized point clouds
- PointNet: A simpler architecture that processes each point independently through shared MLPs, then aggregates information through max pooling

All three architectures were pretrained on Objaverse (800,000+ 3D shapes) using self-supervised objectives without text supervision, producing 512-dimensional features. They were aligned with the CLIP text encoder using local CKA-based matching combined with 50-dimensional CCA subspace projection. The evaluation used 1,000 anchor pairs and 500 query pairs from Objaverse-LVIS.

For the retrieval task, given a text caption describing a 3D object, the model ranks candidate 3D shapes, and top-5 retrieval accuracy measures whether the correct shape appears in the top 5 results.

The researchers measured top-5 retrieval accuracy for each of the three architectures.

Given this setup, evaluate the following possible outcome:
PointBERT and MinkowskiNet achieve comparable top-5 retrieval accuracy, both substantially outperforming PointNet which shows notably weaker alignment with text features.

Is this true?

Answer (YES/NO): NO